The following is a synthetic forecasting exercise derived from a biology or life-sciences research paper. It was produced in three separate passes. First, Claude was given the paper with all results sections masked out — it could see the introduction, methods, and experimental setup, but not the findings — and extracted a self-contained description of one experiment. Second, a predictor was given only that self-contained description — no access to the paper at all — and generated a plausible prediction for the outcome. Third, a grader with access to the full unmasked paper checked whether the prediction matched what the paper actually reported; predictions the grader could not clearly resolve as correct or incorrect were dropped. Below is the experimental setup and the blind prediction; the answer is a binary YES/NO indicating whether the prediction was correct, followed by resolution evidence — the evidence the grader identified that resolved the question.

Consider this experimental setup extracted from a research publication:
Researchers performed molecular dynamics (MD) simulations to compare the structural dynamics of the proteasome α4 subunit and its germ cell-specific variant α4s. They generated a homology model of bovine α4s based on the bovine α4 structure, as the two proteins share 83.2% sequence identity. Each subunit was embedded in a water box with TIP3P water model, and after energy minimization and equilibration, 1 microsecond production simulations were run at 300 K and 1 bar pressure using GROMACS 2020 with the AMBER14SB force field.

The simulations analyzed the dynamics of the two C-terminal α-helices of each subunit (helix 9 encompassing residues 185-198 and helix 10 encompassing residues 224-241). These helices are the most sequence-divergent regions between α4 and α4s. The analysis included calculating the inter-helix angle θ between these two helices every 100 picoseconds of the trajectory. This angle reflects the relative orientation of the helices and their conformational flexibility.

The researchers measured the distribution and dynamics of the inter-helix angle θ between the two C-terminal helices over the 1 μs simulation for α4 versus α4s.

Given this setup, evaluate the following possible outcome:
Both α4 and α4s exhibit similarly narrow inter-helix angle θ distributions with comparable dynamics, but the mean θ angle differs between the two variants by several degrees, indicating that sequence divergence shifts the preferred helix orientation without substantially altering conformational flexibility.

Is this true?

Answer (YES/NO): NO